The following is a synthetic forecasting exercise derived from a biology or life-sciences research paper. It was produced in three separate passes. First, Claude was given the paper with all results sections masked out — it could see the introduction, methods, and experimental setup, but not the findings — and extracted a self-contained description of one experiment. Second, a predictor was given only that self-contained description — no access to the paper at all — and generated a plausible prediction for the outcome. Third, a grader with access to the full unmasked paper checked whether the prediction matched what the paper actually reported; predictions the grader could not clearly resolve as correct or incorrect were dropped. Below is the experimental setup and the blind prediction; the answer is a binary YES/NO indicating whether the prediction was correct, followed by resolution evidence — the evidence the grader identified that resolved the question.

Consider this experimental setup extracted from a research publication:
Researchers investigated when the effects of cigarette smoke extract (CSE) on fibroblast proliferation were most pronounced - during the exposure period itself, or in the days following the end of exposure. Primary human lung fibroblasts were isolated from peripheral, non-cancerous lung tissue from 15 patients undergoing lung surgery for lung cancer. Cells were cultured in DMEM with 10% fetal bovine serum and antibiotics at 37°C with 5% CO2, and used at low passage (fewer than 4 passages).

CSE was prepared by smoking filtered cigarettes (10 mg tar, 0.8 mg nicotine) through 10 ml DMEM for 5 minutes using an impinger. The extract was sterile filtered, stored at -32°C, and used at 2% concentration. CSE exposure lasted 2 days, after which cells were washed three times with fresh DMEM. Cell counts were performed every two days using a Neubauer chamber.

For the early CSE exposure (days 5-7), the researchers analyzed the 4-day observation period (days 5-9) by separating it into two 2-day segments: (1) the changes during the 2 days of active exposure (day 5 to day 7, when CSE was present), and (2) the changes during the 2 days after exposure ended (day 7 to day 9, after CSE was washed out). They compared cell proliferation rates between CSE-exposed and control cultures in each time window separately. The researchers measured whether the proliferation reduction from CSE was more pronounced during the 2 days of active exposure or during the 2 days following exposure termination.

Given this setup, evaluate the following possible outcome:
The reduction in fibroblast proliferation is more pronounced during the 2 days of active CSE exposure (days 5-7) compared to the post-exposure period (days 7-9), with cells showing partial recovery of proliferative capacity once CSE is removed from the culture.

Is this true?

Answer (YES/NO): YES